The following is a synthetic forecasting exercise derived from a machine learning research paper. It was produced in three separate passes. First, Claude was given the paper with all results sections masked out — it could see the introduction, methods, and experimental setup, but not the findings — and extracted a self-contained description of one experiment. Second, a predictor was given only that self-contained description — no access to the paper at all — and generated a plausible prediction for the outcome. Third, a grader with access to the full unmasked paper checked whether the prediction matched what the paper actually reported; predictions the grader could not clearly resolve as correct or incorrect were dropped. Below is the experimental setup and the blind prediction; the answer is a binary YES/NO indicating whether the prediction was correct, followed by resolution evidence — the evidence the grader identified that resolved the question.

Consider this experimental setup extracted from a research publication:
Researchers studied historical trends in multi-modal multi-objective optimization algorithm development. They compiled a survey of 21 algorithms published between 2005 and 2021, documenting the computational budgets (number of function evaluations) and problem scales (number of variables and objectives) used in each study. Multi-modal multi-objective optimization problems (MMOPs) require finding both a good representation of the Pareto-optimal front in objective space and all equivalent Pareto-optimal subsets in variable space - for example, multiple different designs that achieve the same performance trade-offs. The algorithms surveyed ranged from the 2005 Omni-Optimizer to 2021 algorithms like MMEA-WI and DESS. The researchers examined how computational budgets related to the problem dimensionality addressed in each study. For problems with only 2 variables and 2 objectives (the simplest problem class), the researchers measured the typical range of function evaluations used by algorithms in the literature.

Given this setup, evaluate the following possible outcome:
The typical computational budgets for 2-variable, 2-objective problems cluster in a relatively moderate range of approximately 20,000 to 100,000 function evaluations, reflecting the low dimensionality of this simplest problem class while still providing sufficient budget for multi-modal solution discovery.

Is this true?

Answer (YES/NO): NO